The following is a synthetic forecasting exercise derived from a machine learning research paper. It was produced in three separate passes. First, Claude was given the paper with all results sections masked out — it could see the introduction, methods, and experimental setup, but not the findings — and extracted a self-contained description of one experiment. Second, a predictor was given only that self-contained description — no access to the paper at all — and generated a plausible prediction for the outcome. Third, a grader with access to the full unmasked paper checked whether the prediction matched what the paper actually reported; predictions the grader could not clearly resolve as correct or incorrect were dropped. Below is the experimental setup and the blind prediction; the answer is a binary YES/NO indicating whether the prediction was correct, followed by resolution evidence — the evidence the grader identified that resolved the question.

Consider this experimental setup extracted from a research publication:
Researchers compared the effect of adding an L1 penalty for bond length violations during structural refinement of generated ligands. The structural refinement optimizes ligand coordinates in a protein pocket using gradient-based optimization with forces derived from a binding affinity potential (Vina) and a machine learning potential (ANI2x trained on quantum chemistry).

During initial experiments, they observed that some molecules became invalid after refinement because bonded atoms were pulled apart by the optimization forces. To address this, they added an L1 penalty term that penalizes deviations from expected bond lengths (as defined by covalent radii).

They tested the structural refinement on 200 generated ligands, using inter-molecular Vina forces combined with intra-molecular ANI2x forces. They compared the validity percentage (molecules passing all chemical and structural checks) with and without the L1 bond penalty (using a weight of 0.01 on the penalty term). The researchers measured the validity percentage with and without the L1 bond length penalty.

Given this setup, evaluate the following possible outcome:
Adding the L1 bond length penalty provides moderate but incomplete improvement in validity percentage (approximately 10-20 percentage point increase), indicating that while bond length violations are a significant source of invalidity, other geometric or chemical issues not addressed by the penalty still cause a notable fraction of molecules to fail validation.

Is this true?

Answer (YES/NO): NO